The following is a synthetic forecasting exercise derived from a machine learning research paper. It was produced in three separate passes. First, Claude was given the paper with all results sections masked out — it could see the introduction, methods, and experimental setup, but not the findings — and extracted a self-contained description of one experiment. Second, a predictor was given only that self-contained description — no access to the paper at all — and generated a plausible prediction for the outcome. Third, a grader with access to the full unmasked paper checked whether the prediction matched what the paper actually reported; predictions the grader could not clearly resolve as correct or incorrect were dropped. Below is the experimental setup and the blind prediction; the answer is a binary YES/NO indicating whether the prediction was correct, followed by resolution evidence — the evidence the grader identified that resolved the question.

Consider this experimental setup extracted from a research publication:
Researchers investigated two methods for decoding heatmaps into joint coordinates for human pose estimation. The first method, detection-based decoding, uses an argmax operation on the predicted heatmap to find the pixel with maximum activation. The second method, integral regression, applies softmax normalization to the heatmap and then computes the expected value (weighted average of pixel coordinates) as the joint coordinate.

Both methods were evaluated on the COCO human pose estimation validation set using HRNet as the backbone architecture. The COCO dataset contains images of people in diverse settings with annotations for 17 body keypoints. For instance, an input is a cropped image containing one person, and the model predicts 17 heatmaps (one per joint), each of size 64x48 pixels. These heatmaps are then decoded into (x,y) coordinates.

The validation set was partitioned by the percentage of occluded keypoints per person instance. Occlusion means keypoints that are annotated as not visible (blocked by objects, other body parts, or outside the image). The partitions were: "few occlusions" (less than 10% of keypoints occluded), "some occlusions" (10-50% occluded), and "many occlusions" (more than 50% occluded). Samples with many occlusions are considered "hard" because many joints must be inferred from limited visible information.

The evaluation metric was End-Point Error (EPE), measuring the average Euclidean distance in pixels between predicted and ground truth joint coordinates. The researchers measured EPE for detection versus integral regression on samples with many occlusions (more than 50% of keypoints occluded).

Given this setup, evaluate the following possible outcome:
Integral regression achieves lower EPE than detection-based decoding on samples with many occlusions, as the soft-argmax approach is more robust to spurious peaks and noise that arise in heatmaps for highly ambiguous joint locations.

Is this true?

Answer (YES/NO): YES